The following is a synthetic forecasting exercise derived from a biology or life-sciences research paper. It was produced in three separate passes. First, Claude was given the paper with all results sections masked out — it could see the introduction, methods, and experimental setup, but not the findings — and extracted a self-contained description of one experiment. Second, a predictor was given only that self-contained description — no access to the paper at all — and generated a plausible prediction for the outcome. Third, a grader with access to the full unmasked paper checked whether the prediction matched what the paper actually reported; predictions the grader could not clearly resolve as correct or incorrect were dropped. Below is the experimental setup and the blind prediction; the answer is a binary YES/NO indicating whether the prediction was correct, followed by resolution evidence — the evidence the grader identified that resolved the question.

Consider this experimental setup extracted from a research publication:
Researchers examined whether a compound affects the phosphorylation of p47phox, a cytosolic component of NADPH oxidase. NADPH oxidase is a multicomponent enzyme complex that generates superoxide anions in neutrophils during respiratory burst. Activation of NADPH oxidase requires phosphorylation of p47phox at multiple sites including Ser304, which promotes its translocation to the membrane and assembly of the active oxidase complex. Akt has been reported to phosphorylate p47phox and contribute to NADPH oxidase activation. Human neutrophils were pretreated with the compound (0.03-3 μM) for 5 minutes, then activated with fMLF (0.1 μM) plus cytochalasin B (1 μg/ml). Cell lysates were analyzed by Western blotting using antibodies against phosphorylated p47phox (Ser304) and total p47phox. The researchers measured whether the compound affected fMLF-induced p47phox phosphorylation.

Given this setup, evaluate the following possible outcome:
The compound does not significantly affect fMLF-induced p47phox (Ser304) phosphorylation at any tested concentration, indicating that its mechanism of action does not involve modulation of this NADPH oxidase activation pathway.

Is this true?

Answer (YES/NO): NO